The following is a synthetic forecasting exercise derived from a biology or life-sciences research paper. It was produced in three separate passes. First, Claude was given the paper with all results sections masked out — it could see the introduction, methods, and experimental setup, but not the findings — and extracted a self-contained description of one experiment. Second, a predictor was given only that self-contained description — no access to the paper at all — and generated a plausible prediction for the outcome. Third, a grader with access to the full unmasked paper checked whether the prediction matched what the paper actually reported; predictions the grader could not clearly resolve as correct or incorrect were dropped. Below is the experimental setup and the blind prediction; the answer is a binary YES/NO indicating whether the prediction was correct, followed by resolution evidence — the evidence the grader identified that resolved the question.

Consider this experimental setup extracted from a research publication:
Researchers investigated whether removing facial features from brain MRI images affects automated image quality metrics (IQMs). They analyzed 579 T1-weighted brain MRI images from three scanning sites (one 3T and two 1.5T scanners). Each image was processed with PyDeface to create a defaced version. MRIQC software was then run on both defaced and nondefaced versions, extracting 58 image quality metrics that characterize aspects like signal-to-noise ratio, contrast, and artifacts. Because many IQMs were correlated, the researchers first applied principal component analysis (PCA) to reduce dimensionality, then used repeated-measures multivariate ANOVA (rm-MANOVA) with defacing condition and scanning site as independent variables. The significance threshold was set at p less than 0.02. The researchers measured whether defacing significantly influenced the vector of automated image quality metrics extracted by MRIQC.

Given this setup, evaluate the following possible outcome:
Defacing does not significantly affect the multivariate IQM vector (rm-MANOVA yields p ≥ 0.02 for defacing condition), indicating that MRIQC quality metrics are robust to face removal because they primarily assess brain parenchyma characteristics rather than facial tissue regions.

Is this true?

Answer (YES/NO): NO